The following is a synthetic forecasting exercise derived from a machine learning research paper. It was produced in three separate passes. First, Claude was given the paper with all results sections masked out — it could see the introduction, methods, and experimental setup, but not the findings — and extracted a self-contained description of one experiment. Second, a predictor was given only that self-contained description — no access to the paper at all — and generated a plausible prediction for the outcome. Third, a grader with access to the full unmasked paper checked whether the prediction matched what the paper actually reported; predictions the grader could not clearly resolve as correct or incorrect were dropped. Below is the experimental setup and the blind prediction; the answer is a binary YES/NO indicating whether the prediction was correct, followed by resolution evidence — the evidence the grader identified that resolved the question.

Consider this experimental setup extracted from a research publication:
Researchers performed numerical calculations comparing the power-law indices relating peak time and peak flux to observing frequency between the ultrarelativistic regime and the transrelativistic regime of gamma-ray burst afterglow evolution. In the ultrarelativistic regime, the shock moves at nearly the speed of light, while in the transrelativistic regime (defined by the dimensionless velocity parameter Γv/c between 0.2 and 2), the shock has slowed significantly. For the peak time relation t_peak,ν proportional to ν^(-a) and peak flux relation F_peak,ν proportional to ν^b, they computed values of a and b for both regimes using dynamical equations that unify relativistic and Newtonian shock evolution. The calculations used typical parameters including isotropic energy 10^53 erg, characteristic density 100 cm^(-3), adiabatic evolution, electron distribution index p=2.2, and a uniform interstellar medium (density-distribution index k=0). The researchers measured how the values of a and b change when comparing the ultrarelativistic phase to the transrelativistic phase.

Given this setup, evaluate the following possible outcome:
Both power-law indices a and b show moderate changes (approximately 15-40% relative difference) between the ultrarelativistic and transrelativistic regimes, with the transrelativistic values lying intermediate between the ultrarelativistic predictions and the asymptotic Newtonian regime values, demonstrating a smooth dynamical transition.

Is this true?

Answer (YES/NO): NO